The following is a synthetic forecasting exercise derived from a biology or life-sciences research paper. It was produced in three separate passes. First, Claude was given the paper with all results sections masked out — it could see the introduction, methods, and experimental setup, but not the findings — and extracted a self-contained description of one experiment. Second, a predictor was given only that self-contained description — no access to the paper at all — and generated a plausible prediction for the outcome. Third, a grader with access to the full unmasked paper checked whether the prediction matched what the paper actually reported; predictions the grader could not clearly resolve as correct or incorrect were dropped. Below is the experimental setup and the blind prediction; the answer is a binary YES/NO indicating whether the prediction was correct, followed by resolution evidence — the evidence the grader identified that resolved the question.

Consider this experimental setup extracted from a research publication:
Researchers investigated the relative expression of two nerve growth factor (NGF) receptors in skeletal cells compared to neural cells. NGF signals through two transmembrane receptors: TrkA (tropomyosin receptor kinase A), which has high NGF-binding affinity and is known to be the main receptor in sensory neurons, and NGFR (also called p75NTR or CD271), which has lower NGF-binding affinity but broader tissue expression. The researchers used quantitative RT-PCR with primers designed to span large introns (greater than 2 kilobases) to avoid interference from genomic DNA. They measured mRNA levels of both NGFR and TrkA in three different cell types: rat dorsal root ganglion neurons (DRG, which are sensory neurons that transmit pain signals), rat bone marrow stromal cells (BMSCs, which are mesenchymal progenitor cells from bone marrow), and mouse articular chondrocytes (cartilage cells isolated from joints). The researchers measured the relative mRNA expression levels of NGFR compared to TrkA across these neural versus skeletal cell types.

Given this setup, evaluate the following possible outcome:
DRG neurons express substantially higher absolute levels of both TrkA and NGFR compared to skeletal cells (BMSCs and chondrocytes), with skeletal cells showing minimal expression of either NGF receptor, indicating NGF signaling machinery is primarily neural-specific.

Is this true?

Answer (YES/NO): NO